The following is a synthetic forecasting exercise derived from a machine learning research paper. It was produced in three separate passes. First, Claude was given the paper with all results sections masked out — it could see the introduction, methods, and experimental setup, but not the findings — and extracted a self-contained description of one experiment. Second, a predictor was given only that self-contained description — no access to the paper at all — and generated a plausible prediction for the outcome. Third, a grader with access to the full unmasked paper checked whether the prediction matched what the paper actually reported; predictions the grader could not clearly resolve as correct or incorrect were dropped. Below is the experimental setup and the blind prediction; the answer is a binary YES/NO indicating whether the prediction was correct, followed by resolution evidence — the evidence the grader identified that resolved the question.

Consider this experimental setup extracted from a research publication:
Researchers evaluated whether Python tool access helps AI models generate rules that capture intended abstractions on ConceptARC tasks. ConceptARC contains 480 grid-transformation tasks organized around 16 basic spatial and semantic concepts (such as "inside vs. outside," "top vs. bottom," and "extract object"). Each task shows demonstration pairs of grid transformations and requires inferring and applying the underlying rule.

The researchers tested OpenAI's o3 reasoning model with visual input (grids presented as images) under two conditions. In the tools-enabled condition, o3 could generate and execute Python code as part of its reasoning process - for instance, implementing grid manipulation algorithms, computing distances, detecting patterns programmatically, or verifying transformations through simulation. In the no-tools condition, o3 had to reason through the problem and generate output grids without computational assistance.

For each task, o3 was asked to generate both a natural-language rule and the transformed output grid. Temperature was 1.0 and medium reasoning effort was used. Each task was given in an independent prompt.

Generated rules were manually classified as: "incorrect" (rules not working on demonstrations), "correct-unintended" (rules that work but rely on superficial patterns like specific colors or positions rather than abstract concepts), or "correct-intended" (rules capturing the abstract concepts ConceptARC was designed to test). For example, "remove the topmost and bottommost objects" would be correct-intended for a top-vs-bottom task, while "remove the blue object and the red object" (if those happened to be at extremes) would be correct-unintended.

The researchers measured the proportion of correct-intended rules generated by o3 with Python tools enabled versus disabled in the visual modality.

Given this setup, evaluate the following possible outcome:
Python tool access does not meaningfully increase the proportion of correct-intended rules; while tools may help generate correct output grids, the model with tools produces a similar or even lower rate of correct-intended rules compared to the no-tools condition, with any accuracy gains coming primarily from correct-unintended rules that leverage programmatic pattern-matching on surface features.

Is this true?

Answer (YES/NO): NO